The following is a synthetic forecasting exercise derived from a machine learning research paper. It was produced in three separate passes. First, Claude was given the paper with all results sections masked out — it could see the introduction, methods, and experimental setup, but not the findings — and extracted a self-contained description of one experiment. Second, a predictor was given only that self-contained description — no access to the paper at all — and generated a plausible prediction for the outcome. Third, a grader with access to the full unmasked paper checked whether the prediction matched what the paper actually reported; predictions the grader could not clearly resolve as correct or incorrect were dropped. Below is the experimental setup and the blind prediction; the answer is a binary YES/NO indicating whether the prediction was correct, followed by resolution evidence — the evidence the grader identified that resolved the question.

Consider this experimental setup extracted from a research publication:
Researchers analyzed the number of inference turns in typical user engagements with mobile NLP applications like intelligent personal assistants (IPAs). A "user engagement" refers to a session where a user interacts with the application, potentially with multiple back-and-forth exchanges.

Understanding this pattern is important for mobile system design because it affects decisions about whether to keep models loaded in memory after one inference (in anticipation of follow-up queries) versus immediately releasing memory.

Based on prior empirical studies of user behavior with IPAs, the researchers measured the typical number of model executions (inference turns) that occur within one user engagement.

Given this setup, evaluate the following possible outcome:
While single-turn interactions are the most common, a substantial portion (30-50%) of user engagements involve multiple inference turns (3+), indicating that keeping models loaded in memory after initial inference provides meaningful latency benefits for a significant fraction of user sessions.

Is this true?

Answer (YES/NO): NO